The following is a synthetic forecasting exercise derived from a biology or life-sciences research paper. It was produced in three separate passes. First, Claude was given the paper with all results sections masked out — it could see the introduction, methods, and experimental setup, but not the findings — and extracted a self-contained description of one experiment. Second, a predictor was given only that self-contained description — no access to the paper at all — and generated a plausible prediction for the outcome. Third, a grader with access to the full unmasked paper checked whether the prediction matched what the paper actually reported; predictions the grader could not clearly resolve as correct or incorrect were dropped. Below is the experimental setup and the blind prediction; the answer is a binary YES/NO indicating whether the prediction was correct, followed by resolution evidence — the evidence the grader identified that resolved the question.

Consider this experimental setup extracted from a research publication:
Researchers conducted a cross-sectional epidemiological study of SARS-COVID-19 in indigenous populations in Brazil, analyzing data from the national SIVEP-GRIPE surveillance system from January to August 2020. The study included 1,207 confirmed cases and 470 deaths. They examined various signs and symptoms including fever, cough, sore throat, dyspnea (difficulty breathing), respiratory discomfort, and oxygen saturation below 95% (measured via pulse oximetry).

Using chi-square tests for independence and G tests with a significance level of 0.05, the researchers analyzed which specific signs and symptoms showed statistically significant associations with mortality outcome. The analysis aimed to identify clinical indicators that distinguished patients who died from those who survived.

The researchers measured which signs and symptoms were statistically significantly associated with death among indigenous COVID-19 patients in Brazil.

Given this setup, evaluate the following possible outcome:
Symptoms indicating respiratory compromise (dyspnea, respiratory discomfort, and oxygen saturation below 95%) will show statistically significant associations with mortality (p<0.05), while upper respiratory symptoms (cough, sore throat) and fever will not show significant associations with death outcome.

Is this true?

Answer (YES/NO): NO